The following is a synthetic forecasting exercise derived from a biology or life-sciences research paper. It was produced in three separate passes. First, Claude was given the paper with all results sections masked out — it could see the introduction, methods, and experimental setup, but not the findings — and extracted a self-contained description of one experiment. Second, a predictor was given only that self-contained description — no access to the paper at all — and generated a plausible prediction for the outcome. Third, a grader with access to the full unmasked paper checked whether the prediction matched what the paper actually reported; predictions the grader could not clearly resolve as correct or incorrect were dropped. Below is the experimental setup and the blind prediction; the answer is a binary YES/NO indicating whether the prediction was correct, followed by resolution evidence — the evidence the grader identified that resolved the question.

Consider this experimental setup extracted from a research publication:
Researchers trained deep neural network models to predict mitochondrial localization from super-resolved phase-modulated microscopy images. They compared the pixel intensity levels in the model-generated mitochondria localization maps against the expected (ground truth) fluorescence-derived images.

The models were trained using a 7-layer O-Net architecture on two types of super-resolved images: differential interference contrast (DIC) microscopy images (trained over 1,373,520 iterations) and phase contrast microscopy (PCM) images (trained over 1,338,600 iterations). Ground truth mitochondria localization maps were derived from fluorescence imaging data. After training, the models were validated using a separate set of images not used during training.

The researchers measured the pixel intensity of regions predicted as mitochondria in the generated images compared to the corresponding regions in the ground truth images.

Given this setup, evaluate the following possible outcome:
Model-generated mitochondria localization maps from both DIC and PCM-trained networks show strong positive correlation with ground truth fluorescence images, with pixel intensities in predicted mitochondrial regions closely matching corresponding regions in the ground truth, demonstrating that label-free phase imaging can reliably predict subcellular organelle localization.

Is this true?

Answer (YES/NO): NO